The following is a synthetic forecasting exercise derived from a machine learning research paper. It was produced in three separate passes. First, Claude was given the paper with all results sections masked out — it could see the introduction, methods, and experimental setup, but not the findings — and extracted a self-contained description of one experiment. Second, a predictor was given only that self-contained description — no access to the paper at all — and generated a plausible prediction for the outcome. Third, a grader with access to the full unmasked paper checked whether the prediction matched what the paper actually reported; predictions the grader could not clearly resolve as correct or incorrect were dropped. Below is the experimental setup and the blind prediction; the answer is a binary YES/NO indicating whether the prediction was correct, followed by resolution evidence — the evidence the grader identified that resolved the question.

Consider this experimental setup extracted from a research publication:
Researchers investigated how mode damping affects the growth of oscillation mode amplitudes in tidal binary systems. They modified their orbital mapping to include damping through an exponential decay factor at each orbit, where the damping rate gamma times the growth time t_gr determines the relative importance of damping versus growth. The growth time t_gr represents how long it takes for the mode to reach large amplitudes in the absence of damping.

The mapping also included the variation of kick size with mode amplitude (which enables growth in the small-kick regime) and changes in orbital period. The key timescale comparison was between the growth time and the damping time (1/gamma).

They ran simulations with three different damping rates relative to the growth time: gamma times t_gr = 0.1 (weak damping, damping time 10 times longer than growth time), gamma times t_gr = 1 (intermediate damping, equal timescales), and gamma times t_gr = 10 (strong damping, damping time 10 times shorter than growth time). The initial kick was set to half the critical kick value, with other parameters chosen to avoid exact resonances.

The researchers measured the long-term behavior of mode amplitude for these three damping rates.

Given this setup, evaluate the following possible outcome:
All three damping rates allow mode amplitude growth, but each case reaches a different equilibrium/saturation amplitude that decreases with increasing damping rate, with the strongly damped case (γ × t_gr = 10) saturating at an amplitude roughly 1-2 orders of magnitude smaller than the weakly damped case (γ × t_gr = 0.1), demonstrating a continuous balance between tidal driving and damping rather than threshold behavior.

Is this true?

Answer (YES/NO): NO